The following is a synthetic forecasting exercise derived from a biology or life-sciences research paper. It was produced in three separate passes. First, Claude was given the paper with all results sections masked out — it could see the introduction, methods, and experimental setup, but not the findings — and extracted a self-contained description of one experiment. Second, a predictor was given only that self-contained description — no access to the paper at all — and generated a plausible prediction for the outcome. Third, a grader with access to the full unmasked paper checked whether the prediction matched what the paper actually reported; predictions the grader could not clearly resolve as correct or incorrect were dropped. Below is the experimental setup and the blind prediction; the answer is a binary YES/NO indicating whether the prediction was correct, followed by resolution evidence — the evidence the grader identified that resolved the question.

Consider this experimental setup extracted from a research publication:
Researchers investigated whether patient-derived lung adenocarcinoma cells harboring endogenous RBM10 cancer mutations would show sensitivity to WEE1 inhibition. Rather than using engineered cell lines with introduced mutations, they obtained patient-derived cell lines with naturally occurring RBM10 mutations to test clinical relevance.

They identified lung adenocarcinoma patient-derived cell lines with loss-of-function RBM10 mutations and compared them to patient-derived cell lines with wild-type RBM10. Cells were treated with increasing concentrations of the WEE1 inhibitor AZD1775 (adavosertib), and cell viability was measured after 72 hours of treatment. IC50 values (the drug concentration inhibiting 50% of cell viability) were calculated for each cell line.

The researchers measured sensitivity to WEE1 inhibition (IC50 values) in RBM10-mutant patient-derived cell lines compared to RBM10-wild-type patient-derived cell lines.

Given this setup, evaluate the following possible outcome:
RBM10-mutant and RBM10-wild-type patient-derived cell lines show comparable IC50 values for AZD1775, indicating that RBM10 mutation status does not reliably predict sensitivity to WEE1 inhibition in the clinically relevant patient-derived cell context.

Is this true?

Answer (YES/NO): NO